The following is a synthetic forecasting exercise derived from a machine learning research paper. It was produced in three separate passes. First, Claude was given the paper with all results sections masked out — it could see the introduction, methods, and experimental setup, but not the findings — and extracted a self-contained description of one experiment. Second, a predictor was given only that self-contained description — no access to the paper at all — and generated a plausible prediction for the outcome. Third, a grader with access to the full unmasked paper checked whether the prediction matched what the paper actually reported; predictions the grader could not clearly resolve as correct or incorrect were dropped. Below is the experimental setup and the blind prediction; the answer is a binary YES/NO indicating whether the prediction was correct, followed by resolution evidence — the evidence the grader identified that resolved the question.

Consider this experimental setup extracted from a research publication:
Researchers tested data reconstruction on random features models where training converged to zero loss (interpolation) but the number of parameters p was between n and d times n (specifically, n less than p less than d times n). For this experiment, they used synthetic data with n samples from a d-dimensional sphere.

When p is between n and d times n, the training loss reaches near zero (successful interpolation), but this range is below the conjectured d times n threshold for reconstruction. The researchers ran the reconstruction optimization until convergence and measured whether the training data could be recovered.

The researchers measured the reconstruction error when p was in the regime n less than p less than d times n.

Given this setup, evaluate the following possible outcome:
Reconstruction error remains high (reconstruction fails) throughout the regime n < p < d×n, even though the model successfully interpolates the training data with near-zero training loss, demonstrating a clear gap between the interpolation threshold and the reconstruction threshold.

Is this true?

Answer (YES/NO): YES